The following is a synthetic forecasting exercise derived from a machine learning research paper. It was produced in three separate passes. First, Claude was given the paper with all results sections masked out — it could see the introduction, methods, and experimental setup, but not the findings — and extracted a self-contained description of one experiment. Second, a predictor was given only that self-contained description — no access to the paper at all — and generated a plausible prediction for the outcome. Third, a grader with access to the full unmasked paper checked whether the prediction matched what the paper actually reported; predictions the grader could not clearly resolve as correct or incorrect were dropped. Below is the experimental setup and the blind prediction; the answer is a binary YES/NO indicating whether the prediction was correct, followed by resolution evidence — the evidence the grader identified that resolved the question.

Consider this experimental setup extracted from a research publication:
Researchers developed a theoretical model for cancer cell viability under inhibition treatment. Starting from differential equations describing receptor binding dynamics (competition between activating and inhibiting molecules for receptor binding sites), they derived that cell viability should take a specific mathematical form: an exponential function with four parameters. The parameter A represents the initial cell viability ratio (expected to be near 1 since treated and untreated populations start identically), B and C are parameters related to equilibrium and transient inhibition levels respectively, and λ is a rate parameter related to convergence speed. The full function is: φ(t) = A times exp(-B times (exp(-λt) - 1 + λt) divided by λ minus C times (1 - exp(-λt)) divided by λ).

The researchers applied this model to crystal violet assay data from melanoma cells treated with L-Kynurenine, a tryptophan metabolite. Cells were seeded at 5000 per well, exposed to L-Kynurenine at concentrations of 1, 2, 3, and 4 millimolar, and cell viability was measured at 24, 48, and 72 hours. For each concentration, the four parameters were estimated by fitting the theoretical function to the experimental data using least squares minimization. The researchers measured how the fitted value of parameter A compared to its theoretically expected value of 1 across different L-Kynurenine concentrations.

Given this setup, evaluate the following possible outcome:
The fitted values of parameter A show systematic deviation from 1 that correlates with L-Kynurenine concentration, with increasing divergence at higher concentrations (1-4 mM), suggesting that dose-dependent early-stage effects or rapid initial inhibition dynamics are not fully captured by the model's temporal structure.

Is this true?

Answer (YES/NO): NO